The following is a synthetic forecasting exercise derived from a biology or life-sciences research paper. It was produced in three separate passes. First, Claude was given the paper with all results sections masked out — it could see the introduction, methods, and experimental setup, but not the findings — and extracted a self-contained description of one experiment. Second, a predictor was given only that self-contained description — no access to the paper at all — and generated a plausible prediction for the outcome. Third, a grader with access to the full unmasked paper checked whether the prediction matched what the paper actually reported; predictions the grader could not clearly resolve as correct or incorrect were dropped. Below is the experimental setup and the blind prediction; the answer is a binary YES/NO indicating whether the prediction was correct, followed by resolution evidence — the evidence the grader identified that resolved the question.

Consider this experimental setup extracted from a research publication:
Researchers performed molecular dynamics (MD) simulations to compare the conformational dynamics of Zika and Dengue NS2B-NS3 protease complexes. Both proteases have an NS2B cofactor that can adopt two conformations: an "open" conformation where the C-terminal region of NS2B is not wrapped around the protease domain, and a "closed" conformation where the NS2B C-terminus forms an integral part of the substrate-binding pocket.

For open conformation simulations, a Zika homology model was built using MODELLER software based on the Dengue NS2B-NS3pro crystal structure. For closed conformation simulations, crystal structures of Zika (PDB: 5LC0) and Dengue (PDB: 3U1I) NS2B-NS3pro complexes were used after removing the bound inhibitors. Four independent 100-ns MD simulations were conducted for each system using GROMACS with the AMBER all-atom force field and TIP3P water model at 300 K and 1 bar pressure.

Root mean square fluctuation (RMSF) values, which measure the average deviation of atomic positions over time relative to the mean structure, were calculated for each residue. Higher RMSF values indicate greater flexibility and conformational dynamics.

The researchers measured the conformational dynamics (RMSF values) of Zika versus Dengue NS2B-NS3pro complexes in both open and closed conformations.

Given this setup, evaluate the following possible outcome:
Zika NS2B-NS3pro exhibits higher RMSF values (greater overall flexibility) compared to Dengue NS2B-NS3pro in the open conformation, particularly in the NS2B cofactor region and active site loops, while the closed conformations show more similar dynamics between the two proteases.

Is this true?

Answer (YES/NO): NO